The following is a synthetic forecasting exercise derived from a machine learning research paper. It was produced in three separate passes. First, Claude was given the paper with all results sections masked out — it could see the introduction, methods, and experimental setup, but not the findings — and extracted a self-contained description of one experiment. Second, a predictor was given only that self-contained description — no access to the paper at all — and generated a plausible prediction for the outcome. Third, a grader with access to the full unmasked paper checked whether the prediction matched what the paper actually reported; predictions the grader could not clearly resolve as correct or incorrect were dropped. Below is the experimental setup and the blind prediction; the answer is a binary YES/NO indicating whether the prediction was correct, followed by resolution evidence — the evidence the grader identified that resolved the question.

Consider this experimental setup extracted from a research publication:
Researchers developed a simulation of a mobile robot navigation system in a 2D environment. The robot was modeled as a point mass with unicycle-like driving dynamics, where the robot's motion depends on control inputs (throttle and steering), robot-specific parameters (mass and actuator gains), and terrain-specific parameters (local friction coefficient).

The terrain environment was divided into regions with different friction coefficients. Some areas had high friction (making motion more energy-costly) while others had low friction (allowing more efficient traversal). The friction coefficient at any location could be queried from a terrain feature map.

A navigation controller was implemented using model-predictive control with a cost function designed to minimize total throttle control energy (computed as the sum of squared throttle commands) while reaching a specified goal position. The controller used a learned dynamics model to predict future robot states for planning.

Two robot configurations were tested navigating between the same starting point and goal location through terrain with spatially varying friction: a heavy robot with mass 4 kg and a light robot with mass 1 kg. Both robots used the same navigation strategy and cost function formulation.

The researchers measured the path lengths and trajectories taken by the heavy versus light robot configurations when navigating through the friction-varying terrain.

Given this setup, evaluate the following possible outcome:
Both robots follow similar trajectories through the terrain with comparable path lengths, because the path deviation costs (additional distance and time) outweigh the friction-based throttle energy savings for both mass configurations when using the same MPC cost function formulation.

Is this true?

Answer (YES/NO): NO